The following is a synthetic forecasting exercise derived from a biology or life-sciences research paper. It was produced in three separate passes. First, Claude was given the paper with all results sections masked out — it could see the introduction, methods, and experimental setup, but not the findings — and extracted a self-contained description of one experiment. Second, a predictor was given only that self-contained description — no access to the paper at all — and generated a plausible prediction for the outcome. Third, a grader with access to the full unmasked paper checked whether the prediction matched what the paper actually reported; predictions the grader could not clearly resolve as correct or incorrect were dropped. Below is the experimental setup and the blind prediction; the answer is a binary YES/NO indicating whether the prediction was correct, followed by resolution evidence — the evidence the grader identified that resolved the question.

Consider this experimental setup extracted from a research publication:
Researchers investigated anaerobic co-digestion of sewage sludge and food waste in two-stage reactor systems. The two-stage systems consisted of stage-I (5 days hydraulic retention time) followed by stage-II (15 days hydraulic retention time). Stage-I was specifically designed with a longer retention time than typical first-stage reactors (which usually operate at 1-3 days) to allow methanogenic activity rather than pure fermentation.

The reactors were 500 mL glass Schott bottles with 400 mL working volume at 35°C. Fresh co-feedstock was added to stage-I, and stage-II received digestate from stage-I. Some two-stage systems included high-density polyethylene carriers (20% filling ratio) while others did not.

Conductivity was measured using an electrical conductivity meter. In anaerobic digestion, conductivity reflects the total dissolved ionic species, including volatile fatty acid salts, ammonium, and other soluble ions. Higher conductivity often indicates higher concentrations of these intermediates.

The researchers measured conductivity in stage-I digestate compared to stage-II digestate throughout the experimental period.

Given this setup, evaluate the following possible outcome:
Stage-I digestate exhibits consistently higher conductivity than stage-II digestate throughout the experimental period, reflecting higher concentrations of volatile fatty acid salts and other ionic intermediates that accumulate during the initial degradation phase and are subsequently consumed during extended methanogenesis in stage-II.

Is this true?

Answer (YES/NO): NO